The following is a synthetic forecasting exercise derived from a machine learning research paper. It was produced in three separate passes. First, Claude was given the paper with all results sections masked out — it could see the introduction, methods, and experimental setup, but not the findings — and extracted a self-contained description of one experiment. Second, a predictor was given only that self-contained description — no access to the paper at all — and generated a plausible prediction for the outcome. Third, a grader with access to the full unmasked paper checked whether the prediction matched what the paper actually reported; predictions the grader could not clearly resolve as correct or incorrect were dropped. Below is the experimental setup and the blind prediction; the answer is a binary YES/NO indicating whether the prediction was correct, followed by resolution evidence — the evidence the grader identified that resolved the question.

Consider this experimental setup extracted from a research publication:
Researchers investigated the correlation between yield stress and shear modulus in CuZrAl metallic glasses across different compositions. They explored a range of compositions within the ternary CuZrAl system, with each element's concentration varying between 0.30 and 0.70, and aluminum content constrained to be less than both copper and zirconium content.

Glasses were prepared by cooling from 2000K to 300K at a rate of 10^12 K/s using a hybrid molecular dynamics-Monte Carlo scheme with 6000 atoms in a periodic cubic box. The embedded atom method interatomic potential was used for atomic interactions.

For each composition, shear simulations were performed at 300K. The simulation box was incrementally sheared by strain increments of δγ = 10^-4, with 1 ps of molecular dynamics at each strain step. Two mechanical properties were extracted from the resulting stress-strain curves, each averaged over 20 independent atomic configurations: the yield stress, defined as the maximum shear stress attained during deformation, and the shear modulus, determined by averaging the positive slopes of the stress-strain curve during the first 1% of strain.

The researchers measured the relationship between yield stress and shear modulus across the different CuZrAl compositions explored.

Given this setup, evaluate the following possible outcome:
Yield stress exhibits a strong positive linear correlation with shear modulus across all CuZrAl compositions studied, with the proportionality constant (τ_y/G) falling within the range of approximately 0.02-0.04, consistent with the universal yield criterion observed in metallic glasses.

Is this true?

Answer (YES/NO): NO